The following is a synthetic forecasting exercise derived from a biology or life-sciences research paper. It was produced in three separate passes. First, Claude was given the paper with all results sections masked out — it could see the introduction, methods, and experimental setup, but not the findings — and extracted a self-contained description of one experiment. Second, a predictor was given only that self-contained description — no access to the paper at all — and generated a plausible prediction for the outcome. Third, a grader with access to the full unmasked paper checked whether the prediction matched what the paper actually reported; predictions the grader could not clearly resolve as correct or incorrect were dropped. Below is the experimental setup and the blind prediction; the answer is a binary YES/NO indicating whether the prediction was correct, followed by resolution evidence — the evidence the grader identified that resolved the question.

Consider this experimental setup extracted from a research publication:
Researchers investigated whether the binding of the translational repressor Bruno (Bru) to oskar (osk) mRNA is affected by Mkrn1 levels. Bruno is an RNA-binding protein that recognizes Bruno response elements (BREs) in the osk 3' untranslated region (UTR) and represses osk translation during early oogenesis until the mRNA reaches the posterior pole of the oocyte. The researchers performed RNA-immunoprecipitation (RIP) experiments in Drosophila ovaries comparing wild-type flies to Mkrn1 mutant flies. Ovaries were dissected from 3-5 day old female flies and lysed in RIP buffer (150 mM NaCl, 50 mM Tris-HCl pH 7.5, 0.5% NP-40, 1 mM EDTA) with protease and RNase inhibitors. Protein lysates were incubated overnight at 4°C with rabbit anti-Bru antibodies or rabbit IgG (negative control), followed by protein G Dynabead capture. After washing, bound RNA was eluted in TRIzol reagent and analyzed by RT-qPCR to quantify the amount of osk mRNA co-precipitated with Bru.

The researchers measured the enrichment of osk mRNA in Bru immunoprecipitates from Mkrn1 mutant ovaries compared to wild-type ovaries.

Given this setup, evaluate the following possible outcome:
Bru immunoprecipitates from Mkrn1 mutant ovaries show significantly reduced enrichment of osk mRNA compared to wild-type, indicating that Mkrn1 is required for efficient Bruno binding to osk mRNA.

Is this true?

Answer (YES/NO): NO